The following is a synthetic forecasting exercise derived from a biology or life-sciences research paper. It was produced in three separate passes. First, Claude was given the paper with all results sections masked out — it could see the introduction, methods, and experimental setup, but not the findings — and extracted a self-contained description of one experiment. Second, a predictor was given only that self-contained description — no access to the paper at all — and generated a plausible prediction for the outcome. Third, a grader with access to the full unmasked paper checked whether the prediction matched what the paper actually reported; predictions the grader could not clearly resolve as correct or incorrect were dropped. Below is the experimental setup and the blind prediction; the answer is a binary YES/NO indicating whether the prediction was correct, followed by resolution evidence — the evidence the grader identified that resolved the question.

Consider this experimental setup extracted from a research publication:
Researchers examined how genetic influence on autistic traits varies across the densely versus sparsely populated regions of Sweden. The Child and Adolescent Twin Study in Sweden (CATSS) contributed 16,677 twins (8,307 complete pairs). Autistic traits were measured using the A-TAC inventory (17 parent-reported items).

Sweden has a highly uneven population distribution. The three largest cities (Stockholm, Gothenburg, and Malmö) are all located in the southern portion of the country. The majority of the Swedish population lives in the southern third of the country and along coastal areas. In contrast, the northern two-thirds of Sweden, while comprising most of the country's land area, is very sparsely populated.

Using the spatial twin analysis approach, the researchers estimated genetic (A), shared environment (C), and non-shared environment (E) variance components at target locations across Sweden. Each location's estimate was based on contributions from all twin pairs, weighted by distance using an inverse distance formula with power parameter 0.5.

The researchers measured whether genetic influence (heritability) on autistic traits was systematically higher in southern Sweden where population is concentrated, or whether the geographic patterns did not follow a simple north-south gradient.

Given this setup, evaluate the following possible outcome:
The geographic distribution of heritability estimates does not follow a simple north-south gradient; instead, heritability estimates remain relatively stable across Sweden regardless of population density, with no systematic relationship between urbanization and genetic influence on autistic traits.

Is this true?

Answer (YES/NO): NO